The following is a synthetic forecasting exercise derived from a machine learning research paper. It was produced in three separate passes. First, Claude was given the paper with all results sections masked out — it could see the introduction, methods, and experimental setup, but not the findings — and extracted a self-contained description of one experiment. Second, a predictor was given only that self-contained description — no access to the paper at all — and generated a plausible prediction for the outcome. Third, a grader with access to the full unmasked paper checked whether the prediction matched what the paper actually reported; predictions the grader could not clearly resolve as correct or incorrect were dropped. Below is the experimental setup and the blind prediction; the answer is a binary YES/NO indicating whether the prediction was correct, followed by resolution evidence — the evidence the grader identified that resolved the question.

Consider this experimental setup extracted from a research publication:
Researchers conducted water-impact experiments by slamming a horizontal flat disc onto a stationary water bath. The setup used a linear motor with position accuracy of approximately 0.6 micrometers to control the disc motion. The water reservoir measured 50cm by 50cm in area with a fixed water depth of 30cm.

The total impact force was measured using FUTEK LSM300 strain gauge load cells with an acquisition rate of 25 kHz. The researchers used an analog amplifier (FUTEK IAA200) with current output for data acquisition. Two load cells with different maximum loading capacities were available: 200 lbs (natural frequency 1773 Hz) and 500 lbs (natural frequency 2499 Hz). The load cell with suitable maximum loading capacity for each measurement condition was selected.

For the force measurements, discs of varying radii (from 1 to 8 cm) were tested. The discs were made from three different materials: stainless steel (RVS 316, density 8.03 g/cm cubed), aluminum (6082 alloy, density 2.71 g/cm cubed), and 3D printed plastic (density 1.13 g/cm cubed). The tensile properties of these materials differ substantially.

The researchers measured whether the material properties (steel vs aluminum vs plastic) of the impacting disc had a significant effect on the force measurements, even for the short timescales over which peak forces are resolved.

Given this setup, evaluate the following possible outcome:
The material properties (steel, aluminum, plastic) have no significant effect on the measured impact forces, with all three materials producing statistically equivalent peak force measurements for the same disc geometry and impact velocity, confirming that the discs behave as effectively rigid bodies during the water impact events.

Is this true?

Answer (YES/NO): YES